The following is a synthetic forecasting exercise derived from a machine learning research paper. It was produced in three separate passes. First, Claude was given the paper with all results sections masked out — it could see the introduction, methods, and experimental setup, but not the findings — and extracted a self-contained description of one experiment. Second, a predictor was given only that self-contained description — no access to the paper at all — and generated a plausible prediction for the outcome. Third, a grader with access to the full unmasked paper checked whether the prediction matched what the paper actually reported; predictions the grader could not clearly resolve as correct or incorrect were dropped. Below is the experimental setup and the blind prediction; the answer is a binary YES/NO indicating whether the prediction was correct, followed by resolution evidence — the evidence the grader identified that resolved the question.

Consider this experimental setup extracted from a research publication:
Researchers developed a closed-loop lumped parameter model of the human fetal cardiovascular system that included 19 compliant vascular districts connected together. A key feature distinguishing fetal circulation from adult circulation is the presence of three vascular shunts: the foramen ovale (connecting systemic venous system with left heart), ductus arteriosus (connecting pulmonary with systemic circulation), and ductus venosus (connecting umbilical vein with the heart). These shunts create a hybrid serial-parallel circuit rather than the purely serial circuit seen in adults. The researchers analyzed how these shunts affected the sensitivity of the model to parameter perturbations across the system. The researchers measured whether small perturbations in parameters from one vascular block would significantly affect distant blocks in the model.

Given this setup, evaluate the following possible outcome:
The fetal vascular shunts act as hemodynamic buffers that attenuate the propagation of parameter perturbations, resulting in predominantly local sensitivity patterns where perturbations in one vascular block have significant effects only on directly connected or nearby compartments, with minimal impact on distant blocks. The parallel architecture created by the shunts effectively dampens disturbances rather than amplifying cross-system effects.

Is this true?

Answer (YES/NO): NO